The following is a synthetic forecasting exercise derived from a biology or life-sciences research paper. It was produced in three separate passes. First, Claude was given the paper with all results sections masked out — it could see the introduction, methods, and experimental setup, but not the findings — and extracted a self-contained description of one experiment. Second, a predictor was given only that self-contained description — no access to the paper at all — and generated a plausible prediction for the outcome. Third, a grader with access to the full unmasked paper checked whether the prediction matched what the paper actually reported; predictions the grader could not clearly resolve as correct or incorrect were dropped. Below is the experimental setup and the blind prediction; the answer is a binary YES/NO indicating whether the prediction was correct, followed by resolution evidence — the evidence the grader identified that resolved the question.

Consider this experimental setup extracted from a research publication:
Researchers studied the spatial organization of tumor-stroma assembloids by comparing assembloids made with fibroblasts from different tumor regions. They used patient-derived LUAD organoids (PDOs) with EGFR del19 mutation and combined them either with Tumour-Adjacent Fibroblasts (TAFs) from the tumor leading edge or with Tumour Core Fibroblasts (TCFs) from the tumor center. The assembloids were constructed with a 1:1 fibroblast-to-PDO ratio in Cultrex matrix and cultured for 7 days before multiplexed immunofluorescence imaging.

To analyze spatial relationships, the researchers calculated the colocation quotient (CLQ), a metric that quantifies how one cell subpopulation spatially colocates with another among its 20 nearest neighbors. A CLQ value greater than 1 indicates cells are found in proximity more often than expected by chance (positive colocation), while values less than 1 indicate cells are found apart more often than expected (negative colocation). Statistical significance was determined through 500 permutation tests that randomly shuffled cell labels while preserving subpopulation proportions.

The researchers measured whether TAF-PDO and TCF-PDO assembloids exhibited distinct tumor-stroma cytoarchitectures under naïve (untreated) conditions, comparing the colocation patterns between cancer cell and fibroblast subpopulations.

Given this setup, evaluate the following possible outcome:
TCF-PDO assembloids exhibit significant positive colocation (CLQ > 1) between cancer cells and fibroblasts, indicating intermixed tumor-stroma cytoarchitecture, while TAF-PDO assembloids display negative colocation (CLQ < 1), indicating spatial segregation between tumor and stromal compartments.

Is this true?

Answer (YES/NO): NO